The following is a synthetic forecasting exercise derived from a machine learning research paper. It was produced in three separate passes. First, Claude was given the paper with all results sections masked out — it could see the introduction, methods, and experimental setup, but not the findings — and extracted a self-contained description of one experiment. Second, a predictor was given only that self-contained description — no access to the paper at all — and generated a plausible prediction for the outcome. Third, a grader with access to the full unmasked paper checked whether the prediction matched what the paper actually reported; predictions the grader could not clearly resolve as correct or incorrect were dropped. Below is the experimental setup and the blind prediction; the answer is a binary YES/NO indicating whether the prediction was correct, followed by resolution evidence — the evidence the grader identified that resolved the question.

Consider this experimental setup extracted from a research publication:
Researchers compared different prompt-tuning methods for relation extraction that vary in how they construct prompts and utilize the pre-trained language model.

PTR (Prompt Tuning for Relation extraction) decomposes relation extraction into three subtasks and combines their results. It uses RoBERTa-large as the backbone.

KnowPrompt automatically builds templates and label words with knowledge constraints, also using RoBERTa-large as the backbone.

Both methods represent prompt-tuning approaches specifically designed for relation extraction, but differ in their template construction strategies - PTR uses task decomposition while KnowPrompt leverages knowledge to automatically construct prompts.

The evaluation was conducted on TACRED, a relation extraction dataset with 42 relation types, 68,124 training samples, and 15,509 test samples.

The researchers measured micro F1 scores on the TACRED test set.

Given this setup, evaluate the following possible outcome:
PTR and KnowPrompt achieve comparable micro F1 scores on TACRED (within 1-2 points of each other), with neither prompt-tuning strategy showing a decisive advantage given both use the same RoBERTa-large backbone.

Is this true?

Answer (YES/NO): YES